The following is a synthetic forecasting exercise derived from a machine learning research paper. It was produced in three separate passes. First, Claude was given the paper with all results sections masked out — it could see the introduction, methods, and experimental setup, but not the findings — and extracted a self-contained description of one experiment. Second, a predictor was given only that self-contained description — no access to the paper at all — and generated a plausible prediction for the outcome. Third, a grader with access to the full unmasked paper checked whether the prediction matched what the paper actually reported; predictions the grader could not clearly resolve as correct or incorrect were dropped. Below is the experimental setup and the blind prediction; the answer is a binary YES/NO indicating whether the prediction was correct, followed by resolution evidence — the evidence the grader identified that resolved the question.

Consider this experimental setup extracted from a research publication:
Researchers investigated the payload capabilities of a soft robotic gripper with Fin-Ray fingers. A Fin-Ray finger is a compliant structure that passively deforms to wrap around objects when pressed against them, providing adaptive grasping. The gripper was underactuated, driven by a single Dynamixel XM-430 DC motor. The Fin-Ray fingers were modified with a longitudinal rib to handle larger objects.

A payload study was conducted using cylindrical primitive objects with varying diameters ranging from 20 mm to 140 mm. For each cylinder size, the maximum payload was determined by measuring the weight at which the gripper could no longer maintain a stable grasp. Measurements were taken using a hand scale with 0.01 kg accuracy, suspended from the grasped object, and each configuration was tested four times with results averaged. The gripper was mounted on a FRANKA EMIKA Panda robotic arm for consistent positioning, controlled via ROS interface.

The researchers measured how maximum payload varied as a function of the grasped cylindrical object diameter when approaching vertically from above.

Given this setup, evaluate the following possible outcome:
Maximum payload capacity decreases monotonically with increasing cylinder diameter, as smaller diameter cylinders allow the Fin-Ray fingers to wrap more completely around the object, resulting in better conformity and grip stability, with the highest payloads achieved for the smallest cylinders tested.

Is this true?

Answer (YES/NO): NO